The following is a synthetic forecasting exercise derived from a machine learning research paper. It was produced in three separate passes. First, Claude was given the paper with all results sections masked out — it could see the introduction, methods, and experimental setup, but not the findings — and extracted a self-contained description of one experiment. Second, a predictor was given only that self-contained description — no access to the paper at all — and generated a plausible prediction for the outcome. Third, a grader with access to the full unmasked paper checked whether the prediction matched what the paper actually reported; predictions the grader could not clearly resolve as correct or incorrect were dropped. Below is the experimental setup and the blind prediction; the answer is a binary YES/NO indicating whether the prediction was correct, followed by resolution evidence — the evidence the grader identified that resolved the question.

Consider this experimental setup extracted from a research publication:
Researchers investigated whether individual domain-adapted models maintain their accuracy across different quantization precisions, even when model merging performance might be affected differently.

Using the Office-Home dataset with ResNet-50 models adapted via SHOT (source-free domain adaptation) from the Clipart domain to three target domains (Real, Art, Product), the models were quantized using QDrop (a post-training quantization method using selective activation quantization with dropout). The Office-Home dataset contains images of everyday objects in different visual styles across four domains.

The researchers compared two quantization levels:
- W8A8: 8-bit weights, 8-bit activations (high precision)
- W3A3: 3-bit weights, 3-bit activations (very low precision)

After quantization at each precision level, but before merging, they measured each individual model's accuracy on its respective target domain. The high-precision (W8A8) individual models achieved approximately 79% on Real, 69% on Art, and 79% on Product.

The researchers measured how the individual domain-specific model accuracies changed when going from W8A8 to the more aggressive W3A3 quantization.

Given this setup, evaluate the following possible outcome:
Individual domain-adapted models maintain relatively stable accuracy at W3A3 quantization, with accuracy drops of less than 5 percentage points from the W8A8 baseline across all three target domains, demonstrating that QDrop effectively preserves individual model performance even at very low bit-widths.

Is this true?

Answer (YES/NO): YES